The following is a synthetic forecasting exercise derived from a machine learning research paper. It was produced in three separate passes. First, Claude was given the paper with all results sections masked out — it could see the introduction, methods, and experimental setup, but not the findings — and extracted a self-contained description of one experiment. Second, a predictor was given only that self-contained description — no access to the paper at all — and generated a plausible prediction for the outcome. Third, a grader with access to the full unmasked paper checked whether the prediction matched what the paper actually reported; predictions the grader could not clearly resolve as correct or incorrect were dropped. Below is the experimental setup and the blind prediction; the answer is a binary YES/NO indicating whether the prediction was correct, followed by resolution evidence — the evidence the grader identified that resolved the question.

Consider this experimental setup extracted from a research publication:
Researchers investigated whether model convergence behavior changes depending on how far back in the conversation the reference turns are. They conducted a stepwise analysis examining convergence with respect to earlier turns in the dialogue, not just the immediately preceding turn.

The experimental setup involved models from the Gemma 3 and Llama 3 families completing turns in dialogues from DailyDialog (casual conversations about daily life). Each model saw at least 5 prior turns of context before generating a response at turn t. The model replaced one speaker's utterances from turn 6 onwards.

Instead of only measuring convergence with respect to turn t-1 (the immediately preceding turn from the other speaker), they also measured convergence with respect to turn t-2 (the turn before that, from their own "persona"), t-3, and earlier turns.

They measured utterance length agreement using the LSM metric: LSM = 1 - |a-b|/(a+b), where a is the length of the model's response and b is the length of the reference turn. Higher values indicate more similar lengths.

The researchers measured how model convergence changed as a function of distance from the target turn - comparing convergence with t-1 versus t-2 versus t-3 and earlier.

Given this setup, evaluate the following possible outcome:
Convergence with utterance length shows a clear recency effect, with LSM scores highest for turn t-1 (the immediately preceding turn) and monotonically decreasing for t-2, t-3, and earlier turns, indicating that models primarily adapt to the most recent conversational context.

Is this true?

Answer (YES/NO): NO